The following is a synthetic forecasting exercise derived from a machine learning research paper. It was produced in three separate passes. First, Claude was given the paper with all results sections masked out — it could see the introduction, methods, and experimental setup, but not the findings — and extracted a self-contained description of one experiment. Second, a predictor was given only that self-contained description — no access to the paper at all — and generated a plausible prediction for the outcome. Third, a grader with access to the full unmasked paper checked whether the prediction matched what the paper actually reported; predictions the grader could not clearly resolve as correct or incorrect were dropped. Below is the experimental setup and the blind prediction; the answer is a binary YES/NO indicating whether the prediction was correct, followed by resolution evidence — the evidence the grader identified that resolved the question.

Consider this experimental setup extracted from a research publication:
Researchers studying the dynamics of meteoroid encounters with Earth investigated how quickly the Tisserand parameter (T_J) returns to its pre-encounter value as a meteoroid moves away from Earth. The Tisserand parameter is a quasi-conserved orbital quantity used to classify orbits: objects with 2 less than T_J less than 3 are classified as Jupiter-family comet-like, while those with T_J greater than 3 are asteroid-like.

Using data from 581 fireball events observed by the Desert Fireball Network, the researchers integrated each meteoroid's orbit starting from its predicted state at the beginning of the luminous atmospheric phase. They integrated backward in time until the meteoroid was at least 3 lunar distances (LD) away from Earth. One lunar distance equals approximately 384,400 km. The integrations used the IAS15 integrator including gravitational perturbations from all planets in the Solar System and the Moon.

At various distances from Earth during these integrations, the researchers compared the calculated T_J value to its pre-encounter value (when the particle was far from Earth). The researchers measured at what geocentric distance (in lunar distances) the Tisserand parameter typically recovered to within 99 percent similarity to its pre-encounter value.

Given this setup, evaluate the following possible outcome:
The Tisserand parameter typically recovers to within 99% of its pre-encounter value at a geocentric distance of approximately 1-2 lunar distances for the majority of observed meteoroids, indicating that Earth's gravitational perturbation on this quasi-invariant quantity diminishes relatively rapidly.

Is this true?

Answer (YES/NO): NO